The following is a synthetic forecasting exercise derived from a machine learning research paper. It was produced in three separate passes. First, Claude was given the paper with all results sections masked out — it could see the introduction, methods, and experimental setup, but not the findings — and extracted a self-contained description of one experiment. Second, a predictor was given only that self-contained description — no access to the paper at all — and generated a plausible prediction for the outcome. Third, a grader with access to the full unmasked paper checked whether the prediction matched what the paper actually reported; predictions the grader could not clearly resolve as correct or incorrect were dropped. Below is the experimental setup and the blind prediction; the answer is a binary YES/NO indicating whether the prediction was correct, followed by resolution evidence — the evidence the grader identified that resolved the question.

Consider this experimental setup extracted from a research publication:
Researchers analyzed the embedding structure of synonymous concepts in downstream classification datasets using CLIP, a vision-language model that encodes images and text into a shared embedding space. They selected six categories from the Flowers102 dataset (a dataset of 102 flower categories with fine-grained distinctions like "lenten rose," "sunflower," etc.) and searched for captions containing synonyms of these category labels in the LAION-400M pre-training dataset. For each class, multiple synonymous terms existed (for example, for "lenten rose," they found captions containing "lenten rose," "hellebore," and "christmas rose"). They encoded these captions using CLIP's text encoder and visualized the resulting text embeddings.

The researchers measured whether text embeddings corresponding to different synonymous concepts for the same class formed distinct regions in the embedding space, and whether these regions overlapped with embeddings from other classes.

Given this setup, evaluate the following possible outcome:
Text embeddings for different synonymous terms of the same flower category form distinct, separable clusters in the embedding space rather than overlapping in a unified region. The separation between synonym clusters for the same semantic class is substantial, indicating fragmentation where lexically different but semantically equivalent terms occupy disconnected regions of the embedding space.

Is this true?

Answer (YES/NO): NO